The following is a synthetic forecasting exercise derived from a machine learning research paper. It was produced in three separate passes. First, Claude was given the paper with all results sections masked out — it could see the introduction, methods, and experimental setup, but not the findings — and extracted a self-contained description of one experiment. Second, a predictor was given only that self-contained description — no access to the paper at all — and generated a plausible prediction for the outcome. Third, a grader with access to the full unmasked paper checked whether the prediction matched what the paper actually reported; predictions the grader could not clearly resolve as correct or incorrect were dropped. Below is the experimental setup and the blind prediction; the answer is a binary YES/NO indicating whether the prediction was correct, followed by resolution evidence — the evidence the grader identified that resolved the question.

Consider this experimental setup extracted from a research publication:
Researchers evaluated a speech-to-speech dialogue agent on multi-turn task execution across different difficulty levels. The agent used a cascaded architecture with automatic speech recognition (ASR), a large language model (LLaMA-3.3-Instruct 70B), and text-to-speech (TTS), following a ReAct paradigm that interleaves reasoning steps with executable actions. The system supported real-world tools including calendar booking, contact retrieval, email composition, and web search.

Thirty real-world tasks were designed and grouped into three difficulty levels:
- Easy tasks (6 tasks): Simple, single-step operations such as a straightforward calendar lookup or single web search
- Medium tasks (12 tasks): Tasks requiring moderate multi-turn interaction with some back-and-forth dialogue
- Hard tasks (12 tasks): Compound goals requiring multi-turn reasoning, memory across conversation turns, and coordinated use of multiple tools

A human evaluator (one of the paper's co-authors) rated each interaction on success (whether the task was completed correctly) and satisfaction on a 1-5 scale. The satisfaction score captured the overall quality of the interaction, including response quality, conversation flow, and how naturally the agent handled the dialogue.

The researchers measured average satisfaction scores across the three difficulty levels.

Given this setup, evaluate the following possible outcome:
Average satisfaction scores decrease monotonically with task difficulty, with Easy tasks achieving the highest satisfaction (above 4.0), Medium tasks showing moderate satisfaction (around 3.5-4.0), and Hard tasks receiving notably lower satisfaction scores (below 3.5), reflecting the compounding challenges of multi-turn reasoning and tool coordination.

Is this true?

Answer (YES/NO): NO